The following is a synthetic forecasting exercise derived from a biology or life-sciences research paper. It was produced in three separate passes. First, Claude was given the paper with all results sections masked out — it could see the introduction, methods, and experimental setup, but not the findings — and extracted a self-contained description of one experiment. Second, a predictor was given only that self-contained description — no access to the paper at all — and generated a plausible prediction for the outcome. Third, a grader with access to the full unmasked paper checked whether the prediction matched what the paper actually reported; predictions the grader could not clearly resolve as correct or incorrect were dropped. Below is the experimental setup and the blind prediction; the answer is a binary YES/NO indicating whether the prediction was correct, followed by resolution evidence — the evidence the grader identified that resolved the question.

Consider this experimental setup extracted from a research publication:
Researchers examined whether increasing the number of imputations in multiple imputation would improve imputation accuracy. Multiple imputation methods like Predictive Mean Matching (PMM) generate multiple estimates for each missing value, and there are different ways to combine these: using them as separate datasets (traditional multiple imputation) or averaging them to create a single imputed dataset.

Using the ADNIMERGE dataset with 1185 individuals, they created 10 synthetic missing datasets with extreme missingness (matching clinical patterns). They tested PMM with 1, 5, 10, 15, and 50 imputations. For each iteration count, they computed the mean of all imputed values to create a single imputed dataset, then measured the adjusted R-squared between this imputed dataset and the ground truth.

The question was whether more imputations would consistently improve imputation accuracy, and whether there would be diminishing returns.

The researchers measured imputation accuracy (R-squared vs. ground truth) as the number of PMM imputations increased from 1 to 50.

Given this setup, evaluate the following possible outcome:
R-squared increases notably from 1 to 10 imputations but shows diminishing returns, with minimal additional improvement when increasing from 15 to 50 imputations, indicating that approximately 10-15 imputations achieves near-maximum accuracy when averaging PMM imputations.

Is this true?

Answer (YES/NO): NO